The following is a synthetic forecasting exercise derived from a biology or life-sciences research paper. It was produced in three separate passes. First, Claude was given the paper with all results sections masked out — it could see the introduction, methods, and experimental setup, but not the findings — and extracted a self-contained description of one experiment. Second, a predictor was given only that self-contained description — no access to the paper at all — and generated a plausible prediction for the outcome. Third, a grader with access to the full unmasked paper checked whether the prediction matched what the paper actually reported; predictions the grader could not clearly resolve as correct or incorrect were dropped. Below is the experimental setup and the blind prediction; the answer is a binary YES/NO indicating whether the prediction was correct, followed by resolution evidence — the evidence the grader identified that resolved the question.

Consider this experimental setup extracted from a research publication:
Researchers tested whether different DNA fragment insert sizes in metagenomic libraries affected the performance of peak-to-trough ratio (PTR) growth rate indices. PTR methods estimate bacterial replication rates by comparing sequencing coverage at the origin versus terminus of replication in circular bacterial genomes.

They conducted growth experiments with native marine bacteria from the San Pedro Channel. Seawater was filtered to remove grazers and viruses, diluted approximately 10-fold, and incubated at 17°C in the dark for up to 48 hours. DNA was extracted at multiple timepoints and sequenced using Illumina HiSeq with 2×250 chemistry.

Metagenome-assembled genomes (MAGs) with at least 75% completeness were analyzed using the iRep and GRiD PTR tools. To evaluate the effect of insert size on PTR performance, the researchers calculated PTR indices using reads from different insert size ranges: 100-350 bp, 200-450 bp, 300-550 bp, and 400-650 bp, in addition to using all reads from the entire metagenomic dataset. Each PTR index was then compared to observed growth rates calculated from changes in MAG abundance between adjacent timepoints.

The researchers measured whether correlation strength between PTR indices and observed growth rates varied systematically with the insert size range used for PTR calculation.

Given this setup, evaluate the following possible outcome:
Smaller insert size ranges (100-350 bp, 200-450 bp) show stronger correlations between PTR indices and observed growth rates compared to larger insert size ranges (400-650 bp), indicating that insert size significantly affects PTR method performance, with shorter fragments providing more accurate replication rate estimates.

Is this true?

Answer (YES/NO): NO